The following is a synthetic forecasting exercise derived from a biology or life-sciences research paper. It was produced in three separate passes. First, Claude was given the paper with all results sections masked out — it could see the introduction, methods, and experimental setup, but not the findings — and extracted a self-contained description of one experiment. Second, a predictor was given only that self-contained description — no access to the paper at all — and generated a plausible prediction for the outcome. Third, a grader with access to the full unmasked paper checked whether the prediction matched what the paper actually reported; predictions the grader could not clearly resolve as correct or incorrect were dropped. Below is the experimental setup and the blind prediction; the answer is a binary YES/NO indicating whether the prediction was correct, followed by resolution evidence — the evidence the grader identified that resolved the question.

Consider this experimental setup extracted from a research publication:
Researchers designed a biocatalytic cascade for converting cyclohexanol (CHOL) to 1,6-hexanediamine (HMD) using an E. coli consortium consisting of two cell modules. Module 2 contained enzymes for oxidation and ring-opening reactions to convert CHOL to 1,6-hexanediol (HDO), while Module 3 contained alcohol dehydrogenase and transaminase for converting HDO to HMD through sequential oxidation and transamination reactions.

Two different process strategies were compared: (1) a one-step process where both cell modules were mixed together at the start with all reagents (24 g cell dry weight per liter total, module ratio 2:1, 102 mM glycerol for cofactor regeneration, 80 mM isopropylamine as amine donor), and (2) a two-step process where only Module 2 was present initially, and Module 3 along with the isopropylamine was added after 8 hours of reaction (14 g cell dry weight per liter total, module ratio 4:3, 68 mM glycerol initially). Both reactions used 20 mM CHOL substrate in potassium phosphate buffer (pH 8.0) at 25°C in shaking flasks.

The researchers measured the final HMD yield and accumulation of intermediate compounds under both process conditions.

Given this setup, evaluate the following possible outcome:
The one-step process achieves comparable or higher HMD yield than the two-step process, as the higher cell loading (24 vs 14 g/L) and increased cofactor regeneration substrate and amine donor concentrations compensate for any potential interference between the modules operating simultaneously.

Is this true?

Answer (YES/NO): YES